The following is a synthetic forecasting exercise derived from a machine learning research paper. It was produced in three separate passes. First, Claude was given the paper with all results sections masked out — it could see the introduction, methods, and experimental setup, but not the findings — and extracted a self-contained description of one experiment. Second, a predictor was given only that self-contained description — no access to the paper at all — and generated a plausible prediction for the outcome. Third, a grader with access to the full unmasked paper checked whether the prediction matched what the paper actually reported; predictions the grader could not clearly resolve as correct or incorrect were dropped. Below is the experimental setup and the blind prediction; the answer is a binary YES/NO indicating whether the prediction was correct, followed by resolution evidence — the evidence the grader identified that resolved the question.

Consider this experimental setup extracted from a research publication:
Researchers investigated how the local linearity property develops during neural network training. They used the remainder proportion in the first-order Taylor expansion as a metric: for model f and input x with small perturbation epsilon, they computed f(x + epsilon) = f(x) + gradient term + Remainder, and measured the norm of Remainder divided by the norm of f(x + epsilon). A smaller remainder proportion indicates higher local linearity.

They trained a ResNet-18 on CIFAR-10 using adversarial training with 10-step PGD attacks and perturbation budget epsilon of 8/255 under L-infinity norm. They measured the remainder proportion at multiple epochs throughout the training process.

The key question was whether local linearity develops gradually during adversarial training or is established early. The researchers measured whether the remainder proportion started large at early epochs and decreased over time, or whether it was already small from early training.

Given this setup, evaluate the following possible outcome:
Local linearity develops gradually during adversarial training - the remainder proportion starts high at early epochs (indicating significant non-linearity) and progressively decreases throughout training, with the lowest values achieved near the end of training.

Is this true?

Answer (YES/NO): NO